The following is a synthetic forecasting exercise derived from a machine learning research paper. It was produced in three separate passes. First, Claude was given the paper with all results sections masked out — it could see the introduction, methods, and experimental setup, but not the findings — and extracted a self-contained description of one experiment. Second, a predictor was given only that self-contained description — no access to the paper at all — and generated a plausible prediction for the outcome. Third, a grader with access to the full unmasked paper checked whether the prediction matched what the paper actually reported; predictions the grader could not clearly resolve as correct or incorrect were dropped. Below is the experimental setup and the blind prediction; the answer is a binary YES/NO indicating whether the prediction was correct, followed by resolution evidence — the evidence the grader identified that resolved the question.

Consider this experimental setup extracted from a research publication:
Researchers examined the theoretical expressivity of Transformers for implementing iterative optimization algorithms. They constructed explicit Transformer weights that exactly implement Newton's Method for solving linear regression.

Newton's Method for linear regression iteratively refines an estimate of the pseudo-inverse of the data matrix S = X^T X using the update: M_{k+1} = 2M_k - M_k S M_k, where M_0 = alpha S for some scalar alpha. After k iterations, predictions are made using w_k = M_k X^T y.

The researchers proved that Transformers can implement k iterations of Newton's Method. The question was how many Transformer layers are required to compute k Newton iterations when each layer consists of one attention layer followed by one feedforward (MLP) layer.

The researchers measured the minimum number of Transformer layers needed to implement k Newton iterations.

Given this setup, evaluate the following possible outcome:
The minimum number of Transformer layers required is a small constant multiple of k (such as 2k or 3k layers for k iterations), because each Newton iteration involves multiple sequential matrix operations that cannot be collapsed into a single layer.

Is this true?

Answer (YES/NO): NO